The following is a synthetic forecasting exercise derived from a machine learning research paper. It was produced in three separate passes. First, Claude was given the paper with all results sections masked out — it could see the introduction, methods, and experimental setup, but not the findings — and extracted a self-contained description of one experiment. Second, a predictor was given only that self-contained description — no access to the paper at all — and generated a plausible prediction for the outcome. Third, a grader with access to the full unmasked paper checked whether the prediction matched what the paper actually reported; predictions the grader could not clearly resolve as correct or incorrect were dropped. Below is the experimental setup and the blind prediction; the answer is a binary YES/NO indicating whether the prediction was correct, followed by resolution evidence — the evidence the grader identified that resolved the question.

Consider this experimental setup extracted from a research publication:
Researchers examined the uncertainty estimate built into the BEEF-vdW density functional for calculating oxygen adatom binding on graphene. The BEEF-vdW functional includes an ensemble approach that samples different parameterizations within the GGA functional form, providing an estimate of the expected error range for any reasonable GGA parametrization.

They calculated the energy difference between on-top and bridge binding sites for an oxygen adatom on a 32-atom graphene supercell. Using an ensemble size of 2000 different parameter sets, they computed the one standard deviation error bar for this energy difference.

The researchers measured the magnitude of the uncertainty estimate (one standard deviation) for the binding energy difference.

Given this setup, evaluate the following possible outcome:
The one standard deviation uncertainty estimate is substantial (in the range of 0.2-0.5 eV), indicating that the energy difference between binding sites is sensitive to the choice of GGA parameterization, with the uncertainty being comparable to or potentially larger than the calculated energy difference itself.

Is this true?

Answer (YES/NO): YES